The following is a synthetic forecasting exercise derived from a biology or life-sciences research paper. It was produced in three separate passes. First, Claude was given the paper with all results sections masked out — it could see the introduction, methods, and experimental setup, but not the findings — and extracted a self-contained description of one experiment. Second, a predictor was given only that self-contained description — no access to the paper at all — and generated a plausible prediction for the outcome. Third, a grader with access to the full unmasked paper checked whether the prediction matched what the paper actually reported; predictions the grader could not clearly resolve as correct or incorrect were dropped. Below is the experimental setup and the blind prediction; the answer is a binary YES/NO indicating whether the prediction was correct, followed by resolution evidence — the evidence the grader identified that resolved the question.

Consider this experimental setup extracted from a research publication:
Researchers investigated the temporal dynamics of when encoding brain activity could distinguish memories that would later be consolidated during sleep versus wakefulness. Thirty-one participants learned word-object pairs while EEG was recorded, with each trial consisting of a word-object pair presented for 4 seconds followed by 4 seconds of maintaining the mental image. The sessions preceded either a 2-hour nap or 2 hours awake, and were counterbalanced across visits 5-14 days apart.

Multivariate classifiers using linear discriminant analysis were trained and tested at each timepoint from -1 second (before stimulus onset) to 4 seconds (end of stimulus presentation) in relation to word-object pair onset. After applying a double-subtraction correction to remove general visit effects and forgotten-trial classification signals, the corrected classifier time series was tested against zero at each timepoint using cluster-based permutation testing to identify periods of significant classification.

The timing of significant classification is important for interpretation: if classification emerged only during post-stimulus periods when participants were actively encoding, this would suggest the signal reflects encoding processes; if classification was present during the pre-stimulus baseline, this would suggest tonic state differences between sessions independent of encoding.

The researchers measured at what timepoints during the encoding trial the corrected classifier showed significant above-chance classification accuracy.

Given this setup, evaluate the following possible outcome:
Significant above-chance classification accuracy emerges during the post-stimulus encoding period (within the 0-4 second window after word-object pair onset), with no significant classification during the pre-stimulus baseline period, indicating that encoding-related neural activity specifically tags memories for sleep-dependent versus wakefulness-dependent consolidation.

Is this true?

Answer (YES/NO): YES